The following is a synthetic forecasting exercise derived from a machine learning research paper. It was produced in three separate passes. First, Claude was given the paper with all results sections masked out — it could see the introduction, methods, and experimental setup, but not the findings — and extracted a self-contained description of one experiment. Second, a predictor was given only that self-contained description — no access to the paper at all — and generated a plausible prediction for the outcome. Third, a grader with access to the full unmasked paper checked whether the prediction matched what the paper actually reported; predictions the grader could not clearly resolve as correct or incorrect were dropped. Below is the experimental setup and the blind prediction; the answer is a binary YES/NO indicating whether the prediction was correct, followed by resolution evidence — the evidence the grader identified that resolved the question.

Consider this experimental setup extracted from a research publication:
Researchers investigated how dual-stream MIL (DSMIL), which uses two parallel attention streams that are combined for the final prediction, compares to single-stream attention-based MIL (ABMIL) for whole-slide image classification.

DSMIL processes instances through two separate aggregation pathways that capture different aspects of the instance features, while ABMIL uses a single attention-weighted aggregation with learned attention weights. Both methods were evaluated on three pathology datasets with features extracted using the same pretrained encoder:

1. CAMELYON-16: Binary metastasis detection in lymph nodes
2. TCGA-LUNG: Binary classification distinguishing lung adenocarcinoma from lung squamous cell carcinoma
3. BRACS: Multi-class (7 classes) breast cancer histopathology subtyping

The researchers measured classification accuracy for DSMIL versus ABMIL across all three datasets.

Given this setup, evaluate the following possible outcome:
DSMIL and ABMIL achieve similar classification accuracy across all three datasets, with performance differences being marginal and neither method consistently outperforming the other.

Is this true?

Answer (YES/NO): NO